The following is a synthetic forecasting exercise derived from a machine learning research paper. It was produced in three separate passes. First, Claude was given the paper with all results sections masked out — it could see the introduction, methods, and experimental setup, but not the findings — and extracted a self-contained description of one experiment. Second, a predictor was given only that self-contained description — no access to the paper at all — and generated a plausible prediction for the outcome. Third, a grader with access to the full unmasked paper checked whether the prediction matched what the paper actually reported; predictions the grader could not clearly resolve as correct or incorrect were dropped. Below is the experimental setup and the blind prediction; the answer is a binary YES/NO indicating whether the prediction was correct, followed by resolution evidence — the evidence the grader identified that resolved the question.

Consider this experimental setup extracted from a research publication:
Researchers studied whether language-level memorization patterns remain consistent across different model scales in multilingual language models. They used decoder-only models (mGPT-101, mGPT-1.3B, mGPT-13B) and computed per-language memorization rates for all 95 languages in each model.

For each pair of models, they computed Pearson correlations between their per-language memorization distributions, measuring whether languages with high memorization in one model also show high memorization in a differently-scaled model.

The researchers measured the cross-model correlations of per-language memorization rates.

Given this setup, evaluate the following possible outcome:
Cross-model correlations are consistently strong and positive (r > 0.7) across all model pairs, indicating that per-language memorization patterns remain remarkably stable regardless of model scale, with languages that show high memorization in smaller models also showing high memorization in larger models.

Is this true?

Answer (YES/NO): YES